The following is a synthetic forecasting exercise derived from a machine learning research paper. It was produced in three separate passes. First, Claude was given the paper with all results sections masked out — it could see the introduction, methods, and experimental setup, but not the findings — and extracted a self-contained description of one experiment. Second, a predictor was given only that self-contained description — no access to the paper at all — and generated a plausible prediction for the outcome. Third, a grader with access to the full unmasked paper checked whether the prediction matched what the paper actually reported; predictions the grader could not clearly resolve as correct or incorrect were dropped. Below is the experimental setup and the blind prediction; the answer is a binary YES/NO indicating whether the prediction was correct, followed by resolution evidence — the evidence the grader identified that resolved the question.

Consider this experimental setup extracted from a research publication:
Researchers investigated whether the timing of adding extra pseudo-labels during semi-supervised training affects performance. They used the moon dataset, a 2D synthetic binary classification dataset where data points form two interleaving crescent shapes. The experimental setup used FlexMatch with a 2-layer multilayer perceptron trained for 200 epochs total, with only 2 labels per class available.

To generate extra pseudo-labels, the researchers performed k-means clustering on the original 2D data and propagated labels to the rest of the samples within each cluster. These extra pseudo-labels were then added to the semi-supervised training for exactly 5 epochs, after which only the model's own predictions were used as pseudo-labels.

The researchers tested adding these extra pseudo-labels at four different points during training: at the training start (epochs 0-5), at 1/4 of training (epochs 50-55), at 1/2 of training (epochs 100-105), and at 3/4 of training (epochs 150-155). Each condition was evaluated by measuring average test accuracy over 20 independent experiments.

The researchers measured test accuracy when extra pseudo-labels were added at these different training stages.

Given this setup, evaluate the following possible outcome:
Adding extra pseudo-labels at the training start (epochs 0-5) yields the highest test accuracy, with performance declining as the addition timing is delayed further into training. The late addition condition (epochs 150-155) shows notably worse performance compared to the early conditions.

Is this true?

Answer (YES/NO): YES